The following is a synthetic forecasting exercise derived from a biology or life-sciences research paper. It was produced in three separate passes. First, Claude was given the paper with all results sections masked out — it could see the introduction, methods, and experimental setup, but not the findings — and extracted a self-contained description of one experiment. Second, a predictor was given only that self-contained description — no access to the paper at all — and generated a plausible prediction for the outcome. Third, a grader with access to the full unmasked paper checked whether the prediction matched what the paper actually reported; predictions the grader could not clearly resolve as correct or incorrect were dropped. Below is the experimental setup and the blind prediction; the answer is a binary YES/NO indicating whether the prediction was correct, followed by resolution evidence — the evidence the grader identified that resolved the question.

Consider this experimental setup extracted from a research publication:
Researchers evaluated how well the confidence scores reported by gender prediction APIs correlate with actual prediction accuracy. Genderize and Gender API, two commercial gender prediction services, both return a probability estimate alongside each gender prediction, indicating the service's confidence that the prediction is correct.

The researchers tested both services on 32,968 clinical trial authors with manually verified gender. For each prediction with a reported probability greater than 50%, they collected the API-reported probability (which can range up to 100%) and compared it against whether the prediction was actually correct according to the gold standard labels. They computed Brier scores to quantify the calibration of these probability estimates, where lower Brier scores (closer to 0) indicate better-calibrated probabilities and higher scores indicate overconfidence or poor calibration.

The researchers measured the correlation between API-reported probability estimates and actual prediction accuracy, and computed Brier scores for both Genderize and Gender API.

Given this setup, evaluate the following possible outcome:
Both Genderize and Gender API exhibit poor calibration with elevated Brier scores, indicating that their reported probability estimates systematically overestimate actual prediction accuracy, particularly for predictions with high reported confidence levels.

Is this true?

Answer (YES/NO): NO